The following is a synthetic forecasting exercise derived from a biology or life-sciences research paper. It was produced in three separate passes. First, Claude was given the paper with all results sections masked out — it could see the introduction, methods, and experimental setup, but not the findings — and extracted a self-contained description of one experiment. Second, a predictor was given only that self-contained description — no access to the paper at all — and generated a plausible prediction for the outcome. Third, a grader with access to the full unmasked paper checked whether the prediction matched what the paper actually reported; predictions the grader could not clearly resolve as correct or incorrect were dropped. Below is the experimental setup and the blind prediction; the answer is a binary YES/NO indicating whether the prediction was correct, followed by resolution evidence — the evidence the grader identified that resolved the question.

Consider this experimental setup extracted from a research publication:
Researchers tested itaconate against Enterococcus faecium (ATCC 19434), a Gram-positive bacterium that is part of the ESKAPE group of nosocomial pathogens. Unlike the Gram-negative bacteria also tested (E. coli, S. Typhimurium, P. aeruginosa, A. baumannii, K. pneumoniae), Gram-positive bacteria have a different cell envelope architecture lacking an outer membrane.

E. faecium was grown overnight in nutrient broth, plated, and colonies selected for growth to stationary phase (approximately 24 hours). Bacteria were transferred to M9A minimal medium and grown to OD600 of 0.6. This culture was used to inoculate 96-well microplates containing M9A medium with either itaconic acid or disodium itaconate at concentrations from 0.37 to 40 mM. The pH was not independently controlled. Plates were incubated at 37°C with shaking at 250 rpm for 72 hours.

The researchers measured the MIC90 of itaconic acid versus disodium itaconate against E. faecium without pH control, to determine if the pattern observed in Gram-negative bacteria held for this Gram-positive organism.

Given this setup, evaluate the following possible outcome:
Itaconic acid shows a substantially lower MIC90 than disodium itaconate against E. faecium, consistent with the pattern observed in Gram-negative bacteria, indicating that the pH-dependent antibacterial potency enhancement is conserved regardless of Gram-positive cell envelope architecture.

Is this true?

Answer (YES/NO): YES